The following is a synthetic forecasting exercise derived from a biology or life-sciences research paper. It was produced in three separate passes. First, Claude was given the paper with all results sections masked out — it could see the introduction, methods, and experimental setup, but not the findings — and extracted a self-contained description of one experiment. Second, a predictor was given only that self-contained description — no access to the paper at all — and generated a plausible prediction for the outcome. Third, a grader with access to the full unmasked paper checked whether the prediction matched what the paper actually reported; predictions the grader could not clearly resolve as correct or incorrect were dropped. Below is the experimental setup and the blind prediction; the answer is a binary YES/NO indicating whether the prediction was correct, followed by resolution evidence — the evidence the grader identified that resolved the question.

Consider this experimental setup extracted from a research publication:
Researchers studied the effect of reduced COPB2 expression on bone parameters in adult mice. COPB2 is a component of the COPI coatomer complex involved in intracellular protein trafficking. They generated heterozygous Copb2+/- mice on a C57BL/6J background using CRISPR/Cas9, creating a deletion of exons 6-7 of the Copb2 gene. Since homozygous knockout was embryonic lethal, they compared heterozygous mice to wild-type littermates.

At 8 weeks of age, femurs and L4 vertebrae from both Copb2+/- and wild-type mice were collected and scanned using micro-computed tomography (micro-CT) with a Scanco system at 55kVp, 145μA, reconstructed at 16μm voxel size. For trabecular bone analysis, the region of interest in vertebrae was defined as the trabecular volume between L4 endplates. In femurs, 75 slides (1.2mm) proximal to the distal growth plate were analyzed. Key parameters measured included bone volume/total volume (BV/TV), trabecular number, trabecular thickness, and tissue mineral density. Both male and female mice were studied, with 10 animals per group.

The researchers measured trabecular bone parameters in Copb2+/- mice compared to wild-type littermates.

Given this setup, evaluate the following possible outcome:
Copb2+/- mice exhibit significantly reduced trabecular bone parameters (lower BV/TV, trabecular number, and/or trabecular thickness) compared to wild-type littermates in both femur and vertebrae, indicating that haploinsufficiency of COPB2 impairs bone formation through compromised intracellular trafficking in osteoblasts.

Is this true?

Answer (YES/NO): NO